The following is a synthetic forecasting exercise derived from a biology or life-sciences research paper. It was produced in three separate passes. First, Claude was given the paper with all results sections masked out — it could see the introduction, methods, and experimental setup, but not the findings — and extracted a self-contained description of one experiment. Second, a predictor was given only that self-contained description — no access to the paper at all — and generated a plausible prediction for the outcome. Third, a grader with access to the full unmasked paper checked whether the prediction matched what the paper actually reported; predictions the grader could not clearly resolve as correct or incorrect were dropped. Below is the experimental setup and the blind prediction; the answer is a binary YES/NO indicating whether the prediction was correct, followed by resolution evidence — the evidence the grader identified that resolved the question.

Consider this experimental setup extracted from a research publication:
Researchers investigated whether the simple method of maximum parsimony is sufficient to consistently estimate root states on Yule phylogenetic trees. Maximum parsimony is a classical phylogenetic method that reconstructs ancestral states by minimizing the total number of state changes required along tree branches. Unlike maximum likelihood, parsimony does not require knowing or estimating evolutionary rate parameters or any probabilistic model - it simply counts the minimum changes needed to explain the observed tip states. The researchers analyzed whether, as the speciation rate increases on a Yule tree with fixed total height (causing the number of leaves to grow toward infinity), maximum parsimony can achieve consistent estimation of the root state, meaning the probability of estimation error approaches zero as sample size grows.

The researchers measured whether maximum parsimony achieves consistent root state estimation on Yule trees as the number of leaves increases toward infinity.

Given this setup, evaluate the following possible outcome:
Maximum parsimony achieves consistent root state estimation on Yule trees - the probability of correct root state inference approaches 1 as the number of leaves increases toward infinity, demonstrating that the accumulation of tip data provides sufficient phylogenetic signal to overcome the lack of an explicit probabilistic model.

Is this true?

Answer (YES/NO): YES